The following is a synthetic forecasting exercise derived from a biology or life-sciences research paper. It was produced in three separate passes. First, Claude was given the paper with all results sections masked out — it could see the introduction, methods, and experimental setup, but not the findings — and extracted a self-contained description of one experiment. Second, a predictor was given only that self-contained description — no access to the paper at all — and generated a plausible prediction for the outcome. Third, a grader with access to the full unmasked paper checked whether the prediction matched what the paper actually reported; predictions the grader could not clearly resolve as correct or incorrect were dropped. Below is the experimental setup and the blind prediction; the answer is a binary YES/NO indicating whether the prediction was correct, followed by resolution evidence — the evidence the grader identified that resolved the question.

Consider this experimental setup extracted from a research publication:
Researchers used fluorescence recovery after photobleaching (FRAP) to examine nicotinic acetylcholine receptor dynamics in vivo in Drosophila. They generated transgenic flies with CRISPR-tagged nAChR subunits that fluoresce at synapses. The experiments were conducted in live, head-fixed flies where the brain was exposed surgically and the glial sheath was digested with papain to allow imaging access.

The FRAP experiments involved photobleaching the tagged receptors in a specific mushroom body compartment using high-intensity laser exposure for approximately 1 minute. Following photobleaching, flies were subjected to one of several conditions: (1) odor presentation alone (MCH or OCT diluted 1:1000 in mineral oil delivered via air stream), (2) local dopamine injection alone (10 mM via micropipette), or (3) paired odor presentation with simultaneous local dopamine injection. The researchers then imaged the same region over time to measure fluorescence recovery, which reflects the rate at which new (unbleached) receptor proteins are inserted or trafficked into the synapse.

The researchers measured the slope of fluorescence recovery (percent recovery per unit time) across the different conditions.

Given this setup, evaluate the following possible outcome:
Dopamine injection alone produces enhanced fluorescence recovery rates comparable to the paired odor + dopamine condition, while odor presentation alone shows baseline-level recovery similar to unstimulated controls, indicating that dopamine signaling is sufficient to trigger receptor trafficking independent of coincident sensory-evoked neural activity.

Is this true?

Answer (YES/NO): NO